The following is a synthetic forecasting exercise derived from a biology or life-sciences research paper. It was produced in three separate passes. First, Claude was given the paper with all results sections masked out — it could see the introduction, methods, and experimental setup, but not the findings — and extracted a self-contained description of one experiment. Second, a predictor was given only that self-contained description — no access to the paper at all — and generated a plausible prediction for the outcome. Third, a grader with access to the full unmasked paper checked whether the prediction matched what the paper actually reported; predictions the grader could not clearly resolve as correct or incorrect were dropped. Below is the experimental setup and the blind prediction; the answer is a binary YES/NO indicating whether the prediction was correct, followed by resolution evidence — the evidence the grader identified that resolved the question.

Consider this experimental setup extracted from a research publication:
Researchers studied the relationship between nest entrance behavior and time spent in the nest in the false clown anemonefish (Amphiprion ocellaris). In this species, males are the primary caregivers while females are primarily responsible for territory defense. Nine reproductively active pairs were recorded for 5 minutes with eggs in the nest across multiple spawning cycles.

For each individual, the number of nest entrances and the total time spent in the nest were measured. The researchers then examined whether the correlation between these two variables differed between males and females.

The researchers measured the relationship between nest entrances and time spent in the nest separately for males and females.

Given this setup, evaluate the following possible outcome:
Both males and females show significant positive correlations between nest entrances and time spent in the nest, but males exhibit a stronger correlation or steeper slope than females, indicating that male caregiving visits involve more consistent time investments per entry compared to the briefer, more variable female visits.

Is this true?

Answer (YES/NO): NO